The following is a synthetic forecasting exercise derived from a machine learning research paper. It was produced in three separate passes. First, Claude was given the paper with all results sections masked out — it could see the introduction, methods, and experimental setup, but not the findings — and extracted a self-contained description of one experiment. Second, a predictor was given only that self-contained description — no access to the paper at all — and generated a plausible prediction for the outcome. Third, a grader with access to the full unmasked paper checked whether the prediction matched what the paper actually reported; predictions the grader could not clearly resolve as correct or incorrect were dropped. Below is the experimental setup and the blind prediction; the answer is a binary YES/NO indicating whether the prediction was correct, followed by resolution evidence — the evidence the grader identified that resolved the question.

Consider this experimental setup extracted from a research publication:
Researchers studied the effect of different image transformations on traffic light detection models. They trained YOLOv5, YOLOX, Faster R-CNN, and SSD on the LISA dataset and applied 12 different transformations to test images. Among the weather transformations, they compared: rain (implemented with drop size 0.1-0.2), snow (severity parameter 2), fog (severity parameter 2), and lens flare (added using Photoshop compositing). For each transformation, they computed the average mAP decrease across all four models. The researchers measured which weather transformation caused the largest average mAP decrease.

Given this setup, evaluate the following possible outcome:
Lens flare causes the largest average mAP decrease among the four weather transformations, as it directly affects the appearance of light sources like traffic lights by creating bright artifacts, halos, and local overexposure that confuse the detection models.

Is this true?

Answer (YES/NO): NO